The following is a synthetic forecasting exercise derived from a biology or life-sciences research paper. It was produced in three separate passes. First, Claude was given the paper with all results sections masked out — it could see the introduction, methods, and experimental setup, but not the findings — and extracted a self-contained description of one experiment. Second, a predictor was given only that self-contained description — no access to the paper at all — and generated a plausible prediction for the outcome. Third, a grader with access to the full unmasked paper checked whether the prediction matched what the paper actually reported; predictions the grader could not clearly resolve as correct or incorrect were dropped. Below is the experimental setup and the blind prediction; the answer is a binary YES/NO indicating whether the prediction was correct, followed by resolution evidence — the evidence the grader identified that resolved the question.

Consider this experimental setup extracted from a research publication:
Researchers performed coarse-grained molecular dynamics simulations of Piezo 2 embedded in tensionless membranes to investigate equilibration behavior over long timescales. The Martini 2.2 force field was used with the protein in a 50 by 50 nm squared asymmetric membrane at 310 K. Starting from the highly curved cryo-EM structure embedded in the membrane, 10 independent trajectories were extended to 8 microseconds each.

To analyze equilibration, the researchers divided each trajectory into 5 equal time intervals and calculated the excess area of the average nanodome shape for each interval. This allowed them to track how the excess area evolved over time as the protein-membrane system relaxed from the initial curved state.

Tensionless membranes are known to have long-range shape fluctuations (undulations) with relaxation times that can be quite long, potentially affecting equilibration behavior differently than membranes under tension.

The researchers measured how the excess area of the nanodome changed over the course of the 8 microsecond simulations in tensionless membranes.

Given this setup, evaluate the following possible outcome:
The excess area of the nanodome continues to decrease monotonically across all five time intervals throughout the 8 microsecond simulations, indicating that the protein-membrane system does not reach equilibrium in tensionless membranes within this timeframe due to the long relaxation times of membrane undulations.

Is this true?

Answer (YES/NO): YES